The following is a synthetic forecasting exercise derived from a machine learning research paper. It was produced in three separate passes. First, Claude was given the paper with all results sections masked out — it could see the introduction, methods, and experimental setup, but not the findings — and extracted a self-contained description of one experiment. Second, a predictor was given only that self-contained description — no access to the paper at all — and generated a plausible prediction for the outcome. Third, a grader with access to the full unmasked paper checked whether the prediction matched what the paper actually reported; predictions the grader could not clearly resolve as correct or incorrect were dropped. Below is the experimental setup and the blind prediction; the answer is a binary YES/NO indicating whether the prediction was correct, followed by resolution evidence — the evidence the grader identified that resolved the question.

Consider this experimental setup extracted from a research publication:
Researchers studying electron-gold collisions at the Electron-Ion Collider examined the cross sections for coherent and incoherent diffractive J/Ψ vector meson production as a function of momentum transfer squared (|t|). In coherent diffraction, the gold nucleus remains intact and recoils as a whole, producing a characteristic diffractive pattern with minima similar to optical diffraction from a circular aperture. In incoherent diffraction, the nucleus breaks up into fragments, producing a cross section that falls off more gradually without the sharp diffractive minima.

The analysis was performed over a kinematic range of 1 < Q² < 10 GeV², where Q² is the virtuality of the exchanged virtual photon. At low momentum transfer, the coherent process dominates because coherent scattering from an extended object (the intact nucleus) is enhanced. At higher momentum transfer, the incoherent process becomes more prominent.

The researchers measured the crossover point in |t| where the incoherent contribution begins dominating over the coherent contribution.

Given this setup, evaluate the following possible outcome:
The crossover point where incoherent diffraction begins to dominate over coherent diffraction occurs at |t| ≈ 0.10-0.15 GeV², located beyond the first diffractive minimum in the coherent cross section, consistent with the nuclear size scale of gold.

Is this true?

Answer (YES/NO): NO